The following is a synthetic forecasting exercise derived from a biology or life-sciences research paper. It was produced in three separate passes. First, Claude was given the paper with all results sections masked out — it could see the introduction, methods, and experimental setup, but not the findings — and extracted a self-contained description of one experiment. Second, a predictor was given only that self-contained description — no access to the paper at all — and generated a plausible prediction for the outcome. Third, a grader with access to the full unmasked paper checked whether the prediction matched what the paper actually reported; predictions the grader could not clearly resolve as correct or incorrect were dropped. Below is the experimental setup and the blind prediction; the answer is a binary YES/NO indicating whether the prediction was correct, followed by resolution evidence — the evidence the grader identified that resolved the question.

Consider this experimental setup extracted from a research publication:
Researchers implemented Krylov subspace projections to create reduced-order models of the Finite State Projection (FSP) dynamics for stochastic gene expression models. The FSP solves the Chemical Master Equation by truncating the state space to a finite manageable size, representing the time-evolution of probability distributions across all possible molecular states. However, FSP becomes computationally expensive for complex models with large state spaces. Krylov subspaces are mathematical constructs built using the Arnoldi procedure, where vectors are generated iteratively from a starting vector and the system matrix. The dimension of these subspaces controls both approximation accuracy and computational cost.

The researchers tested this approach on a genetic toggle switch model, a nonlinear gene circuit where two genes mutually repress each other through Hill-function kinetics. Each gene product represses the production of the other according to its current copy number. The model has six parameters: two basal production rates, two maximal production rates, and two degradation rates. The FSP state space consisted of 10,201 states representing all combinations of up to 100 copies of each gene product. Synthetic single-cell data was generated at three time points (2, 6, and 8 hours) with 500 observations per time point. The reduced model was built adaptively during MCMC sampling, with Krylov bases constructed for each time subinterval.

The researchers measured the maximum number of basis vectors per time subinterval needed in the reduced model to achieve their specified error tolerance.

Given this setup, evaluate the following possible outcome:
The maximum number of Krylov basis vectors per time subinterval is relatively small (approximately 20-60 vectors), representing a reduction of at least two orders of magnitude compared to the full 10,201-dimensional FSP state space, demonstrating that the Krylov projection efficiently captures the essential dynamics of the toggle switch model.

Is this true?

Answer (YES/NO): NO